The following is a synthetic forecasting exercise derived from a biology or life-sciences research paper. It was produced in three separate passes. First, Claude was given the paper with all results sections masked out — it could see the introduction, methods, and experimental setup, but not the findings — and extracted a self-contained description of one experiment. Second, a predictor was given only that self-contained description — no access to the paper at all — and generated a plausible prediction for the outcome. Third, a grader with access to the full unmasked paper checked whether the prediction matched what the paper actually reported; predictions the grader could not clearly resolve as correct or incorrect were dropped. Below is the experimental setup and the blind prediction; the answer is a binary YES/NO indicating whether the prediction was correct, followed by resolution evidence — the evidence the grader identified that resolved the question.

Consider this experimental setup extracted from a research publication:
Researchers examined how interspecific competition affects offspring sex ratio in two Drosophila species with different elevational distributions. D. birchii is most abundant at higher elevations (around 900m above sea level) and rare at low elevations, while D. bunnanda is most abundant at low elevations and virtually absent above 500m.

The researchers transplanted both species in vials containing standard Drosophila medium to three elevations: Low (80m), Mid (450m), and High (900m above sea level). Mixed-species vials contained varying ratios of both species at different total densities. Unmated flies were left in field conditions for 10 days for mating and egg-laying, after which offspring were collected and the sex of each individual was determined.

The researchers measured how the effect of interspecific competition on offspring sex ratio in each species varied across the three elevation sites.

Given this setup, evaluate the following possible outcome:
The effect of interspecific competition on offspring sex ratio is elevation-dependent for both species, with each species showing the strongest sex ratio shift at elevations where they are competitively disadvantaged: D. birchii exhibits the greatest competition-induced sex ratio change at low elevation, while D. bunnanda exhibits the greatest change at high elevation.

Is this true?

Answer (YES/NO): NO